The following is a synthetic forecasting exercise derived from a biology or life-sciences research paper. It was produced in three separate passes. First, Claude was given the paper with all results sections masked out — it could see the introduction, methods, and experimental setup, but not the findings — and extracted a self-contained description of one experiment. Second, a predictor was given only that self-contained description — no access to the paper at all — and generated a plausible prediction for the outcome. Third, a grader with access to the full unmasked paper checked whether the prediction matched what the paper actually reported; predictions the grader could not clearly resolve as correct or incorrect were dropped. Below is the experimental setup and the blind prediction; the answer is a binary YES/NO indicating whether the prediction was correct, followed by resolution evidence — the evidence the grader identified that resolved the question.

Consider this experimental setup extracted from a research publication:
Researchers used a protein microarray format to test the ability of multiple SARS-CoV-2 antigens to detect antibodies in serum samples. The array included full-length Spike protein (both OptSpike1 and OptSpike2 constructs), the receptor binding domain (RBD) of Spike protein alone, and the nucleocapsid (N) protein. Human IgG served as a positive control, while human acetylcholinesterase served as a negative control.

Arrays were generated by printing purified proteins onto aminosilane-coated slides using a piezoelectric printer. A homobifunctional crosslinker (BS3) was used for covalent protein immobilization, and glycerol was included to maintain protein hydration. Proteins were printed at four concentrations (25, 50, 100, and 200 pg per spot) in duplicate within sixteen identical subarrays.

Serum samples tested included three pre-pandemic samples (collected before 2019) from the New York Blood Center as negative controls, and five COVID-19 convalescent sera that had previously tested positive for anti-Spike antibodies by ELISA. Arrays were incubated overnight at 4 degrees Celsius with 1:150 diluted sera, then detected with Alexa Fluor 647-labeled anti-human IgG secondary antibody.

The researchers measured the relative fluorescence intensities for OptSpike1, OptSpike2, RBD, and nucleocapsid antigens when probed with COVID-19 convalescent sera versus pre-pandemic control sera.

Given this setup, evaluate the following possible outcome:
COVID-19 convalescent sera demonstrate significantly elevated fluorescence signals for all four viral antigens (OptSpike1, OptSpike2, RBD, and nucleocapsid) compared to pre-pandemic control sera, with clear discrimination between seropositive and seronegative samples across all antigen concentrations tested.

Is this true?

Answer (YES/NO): NO